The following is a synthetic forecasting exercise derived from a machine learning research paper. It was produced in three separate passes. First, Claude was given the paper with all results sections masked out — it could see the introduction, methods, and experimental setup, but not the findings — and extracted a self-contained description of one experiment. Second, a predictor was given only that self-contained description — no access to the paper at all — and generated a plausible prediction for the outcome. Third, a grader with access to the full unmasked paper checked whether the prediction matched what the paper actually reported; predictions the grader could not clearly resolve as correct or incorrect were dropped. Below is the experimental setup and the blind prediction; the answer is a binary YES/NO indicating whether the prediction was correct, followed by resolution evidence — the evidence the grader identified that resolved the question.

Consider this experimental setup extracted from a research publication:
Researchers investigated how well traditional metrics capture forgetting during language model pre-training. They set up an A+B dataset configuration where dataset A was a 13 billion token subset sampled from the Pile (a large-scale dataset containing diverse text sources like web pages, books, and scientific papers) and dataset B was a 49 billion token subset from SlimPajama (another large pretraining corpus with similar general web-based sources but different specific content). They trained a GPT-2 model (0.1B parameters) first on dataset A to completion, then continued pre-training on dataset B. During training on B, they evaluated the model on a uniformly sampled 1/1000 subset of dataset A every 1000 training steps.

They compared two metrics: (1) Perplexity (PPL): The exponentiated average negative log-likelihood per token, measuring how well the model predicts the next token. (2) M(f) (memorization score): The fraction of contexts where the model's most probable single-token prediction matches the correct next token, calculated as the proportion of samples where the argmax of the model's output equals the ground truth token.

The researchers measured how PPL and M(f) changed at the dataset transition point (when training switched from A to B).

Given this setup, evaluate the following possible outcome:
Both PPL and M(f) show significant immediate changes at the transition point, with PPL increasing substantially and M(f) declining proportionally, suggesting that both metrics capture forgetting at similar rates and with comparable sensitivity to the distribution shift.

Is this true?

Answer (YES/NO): NO